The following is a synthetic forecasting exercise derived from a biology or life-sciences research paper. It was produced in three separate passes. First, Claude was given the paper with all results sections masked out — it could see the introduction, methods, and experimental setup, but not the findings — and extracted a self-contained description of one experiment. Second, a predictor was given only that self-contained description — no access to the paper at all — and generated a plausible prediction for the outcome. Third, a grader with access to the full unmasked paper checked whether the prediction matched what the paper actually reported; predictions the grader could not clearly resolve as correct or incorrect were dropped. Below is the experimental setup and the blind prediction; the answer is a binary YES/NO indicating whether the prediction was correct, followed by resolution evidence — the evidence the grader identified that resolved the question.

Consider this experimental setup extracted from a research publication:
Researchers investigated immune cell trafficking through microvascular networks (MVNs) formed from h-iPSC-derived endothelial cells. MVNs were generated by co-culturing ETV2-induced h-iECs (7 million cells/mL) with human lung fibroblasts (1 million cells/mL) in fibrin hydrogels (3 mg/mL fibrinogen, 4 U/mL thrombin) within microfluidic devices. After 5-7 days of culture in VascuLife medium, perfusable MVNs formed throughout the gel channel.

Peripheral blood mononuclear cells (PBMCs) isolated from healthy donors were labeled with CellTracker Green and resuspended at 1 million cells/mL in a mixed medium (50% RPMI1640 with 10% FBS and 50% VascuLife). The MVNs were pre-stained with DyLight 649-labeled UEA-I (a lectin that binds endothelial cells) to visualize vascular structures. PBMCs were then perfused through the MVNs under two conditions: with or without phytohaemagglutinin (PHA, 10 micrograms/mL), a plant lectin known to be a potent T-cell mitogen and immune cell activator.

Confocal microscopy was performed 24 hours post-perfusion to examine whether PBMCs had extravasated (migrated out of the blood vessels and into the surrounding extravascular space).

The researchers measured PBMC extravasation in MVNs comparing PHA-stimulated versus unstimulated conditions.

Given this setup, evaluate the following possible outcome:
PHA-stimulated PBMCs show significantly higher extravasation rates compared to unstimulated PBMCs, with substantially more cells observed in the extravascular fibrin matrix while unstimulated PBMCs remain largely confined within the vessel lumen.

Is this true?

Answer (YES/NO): YES